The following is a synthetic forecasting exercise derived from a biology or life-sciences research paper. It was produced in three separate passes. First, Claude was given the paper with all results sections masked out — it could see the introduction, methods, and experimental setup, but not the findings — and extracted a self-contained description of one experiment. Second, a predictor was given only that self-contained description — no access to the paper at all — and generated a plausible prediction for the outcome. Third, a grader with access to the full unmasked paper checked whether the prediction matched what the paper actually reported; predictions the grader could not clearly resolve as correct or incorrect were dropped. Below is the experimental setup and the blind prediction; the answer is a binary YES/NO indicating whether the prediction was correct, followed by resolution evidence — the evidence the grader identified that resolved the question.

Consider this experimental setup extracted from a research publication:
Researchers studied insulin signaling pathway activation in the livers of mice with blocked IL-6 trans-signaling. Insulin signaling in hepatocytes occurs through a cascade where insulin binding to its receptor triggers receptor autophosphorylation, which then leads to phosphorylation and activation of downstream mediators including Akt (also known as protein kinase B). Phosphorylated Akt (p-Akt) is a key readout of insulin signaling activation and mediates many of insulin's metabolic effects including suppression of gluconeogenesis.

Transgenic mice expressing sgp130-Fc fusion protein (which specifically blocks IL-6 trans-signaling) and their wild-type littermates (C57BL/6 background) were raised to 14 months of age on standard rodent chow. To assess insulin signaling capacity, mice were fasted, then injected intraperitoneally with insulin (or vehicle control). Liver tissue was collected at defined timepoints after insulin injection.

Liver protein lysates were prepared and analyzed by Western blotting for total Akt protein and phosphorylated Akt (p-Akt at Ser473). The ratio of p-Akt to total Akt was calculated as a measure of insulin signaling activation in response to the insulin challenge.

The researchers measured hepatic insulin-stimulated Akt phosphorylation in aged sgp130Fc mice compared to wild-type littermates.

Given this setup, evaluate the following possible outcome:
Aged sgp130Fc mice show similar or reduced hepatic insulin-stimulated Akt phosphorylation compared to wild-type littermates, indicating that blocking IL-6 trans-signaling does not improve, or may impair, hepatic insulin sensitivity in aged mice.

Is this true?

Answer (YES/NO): YES